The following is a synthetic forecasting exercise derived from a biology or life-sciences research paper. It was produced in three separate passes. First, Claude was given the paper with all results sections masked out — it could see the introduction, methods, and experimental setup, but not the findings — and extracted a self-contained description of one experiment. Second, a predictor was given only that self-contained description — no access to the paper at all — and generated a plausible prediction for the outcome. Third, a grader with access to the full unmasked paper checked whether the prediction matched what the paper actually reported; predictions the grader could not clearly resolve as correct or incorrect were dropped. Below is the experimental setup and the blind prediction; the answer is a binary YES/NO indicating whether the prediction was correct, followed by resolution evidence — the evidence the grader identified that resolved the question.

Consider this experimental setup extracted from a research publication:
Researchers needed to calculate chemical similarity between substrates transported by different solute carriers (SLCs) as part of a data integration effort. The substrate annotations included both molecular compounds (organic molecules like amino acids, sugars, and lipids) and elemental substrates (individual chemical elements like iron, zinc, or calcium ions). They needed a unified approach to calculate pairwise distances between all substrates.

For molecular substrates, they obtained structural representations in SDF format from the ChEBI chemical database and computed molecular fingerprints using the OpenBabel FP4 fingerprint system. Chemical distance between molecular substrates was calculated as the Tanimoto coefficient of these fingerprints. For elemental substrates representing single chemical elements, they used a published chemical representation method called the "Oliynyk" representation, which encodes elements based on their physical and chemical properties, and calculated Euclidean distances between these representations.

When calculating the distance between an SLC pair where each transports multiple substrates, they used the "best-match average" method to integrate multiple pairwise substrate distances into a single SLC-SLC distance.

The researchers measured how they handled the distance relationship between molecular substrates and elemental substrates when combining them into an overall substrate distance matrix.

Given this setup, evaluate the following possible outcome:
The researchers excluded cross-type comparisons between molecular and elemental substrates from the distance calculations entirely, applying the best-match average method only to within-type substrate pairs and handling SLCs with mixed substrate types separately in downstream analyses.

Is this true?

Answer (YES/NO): NO